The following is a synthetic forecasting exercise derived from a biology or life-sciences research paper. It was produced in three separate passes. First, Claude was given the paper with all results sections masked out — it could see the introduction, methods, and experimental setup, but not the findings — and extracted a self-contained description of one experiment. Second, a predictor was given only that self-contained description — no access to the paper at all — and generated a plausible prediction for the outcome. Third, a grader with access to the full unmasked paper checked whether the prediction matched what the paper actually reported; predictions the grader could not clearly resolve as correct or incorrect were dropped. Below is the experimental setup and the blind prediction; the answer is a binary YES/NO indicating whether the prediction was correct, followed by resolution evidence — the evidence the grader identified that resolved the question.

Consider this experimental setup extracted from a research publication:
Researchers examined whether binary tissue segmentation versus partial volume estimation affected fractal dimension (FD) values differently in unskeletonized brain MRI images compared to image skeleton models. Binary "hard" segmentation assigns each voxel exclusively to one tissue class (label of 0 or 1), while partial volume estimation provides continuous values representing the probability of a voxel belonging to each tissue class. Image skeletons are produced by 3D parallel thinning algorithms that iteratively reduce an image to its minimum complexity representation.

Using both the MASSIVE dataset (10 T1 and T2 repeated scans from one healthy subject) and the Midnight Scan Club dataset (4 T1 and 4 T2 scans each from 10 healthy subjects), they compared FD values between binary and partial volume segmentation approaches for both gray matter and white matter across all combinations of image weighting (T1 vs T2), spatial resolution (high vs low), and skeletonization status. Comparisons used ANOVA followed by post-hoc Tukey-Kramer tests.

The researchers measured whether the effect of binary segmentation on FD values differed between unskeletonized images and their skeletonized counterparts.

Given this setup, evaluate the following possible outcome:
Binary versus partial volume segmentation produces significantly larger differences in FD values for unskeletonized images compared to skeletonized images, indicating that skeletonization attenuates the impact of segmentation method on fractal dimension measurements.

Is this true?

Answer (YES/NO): NO